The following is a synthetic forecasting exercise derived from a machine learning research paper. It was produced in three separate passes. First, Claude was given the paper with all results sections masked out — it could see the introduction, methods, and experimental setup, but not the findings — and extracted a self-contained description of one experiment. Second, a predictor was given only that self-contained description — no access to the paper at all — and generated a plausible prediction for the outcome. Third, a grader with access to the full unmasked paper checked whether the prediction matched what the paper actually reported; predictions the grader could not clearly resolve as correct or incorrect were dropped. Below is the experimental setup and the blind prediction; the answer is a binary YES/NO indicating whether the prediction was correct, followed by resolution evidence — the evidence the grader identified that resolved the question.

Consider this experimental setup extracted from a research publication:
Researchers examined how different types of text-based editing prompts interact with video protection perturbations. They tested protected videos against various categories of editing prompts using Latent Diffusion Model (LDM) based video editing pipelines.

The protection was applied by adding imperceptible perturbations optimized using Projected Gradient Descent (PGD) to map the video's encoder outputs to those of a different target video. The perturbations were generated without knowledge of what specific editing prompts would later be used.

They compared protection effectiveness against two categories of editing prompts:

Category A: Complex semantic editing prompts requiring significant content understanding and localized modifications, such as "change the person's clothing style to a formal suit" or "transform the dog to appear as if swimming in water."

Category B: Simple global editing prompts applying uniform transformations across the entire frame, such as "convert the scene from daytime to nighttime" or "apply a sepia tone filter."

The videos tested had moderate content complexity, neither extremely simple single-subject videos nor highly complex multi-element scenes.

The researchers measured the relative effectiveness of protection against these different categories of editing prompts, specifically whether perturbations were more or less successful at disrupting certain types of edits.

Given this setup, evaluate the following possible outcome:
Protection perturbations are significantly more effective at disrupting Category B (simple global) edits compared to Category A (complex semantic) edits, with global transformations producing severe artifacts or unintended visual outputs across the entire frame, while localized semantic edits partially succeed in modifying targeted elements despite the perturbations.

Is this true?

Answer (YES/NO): NO